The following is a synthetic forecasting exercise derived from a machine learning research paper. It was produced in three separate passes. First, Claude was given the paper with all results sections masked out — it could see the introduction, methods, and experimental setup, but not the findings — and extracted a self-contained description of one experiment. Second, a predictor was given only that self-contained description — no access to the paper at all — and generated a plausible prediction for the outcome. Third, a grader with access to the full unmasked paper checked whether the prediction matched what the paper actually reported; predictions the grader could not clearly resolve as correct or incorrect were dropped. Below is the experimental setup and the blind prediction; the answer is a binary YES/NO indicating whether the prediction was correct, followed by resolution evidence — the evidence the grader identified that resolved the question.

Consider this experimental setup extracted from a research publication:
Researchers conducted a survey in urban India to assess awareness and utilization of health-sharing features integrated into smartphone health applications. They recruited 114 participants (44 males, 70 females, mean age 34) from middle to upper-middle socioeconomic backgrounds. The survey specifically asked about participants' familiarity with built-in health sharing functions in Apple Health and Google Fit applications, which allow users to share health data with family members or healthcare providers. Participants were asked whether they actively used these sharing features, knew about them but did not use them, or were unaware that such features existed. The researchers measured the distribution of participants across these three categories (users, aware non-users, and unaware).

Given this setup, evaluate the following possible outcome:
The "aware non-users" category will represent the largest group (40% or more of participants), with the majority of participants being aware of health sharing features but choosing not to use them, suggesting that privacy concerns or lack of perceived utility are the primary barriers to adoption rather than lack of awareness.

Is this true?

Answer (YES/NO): NO